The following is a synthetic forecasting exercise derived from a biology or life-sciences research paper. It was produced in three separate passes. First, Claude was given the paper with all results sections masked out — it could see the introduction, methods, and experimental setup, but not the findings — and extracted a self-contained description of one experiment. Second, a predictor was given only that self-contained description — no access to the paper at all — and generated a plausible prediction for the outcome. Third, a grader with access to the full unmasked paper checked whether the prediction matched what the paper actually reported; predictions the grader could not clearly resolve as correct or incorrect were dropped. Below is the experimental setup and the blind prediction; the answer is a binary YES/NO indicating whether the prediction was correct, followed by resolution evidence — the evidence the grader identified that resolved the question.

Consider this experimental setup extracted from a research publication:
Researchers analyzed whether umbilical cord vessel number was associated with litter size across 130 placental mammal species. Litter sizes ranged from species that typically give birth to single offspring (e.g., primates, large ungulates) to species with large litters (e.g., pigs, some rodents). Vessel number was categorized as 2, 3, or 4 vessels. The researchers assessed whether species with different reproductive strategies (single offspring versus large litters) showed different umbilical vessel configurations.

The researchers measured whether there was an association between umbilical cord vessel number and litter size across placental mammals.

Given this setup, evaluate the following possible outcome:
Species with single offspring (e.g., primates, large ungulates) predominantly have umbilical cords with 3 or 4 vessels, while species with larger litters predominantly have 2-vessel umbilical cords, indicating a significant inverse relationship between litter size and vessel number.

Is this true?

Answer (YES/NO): NO